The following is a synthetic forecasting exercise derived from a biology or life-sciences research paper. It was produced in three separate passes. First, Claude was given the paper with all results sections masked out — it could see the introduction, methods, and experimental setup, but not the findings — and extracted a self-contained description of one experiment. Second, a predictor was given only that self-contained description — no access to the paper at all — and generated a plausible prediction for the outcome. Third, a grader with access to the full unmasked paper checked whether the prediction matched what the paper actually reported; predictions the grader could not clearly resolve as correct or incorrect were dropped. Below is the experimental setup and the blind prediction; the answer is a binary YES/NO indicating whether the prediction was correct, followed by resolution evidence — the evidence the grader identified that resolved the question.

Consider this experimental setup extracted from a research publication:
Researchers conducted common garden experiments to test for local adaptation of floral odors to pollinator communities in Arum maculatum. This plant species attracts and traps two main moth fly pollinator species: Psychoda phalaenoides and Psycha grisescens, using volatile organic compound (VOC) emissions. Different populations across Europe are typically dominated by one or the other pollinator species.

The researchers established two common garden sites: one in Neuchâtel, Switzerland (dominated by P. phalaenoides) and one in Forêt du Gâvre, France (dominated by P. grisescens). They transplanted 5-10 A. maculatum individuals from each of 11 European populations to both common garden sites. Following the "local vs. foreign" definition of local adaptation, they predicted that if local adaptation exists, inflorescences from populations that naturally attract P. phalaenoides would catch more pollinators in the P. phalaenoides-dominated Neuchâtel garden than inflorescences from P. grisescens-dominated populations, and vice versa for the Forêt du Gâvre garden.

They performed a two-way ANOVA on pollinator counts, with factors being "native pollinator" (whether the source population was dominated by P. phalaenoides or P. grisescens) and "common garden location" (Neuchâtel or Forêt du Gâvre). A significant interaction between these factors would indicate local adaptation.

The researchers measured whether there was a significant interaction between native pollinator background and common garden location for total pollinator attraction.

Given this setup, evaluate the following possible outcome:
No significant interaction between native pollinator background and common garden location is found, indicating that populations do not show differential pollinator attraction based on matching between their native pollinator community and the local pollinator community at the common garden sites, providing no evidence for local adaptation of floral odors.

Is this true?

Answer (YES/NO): YES